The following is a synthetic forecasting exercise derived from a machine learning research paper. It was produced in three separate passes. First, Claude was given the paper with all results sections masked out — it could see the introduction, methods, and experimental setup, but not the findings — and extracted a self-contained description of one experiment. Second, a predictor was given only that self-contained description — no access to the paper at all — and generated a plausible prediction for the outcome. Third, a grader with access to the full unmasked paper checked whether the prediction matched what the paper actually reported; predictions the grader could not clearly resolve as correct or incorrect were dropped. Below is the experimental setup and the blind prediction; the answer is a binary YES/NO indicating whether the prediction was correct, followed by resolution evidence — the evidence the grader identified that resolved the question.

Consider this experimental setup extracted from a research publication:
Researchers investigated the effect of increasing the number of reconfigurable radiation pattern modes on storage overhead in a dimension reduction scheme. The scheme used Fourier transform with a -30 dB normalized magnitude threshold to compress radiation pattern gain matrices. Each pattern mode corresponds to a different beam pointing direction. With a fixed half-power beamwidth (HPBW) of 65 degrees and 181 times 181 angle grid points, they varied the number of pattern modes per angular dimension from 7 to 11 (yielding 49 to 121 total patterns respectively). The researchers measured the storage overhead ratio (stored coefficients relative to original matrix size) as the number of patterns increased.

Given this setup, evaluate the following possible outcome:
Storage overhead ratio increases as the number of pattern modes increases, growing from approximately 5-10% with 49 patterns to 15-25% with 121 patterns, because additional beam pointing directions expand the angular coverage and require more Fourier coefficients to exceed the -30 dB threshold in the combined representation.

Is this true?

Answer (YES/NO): NO